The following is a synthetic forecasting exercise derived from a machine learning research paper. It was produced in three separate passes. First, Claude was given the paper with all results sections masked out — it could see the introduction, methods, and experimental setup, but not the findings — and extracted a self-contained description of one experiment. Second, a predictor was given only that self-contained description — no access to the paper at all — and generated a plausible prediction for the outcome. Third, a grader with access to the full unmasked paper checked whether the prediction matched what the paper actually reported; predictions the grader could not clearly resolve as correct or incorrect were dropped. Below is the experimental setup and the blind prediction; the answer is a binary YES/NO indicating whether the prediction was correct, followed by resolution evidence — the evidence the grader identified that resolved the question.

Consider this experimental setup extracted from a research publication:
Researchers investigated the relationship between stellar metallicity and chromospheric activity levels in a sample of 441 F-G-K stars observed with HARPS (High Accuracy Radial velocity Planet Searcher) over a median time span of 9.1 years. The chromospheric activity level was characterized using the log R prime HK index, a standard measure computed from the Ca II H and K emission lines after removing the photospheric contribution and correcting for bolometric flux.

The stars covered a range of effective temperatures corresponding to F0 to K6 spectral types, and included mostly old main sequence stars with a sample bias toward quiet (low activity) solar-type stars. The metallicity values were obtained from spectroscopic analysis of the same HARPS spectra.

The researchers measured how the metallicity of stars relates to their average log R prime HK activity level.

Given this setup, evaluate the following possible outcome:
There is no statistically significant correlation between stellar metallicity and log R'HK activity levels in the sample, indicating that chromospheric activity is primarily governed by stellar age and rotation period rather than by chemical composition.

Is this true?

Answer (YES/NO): NO